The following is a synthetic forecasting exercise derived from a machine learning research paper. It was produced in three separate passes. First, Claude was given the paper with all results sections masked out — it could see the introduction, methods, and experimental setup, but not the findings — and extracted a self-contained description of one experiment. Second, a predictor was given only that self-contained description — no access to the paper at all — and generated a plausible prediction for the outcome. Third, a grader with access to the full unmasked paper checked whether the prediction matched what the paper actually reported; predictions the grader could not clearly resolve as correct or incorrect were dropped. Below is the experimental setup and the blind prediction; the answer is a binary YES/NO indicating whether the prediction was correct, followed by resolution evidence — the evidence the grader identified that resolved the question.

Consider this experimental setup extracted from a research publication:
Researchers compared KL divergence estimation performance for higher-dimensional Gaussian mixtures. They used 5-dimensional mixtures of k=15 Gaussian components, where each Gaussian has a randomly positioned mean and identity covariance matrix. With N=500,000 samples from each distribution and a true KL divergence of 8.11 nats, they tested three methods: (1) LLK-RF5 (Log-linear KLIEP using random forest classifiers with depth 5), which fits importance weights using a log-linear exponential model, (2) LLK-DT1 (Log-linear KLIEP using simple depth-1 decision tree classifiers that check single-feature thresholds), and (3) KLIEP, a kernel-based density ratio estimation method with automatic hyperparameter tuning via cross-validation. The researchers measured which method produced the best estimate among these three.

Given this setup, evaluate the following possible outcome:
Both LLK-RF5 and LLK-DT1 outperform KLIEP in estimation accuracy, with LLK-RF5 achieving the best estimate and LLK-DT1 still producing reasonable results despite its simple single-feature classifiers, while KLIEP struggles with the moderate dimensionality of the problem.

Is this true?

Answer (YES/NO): NO